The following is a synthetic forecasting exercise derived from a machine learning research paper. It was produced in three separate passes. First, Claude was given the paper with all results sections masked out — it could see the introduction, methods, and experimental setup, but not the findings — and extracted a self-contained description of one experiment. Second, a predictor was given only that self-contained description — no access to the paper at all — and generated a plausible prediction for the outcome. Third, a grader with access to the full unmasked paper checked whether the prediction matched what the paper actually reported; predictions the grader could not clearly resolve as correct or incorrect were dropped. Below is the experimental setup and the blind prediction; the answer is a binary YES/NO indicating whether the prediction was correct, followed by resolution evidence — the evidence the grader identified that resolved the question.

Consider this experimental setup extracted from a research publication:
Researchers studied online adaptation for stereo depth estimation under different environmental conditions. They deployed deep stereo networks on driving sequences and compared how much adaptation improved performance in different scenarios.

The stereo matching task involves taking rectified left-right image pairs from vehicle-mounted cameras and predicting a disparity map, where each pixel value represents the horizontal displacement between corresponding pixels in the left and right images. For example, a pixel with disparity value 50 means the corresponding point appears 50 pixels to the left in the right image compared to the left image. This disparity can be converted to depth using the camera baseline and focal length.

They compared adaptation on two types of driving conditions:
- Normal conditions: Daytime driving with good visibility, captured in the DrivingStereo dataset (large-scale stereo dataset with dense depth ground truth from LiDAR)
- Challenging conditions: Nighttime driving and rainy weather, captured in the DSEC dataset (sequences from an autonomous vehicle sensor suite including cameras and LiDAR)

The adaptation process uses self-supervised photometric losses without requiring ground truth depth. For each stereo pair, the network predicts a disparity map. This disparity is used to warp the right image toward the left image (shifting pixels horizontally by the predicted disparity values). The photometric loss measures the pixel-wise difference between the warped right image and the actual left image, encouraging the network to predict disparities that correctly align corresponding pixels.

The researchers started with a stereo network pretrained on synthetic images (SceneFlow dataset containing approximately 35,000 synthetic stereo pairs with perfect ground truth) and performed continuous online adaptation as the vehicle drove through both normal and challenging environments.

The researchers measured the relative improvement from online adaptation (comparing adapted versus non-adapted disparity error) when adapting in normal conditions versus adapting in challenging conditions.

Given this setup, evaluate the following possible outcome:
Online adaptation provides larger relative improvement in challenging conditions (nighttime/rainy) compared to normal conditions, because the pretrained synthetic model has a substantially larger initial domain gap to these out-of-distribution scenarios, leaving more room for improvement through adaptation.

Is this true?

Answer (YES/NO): NO